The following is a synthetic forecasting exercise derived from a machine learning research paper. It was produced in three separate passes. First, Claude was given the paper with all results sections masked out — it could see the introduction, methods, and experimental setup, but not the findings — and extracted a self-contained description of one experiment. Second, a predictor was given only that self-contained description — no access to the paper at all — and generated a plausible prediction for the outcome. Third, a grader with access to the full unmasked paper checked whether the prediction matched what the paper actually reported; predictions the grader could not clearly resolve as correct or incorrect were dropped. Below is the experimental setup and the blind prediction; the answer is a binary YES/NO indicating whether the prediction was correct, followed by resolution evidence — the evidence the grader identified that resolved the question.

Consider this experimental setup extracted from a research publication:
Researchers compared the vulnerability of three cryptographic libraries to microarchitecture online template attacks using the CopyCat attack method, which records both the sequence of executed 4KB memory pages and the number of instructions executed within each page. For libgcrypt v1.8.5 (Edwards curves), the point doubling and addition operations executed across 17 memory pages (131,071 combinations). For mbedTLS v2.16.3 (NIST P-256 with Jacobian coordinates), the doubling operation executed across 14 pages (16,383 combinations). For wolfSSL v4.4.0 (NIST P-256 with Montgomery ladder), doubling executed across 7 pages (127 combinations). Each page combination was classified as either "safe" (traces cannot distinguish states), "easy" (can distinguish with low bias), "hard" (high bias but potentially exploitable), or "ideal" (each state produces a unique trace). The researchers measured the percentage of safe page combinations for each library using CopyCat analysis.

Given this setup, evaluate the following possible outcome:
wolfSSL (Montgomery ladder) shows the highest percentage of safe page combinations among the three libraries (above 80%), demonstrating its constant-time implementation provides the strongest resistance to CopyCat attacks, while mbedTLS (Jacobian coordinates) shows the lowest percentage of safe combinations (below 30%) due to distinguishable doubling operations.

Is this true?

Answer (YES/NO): NO